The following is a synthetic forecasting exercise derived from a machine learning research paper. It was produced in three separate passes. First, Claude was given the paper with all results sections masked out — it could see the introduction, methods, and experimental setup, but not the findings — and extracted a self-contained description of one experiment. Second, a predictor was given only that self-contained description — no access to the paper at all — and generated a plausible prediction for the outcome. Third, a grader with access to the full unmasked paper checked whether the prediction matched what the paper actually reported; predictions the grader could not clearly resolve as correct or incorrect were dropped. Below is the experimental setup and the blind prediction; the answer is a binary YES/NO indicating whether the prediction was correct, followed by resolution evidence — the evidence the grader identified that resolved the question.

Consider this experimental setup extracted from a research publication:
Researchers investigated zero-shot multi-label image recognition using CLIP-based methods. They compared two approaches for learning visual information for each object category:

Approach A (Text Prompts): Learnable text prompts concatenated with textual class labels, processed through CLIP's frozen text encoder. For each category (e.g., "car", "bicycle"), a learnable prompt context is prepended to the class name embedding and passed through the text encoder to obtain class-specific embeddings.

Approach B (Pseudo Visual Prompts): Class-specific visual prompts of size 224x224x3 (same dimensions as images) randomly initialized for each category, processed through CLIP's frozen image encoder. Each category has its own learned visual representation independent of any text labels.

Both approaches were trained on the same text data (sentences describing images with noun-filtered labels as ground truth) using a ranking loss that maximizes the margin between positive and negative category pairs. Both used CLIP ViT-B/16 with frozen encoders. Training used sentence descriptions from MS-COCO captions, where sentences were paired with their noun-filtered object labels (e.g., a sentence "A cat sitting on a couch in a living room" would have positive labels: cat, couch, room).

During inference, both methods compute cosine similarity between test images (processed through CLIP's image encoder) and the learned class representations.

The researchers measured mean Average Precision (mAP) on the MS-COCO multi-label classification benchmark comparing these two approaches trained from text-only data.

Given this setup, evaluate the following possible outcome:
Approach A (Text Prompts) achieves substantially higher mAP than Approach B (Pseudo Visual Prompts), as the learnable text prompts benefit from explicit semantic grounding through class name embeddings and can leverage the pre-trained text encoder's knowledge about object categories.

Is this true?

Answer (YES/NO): NO